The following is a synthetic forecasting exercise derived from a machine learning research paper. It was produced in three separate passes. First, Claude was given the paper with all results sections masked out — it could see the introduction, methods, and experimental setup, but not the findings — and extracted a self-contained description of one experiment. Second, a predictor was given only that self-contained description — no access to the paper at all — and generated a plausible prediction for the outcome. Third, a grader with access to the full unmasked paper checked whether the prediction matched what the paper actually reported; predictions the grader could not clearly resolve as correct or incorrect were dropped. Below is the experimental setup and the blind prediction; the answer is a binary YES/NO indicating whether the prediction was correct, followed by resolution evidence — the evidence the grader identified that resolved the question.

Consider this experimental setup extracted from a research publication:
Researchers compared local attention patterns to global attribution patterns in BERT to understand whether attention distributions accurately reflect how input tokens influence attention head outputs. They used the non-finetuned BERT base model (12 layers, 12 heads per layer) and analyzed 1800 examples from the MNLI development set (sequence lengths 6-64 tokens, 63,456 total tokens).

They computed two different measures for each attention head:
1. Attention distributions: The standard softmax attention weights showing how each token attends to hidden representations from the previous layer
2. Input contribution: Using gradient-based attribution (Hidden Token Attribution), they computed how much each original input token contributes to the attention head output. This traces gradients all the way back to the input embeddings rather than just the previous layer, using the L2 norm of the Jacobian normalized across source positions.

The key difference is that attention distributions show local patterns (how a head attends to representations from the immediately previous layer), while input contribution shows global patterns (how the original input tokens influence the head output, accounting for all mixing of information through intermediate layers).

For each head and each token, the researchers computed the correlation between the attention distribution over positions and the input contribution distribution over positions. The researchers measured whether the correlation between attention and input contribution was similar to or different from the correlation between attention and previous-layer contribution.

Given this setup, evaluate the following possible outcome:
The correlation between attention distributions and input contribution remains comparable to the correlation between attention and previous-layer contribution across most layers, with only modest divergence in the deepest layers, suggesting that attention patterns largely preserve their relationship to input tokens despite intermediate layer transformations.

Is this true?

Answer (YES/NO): NO